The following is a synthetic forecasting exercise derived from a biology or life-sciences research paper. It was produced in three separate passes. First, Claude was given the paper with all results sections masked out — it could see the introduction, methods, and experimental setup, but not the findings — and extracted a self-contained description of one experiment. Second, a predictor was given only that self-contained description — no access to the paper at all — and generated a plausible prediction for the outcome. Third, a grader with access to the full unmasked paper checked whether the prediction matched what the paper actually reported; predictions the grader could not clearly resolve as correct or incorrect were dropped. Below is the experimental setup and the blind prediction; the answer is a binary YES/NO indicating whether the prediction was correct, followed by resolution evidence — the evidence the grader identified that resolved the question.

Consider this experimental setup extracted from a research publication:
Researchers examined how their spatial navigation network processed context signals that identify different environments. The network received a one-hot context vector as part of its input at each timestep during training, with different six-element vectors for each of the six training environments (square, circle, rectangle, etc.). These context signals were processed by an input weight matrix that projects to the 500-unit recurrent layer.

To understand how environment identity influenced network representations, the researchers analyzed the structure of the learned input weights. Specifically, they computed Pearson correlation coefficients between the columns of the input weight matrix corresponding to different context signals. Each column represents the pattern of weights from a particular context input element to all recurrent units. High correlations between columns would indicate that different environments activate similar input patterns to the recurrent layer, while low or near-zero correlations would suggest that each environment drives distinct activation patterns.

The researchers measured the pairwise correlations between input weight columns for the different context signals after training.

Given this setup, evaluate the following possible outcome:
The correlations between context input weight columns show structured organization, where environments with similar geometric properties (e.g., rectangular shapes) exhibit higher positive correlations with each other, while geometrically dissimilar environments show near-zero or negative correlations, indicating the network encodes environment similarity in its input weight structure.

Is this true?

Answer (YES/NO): NO